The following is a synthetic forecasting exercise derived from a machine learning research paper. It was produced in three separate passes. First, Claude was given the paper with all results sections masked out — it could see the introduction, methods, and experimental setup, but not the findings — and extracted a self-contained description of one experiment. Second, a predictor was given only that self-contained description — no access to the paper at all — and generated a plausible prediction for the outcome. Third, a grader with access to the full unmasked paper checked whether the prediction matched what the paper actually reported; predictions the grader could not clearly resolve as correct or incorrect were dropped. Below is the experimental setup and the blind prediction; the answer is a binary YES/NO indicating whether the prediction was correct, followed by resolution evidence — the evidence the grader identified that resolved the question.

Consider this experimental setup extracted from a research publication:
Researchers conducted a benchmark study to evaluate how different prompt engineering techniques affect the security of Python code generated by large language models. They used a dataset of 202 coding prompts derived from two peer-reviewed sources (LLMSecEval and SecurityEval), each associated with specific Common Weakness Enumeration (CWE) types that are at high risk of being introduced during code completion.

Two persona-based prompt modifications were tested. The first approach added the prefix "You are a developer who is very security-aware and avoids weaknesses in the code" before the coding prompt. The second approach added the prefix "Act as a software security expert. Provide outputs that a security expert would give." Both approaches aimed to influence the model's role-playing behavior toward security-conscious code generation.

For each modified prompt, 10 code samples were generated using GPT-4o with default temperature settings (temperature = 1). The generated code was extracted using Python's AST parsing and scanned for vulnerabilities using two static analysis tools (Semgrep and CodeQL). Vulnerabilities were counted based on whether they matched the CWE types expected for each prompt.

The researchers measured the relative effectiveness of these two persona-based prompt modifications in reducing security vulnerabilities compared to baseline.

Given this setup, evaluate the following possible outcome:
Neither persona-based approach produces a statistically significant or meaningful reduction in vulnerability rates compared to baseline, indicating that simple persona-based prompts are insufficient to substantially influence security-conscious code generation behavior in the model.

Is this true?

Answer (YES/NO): NO